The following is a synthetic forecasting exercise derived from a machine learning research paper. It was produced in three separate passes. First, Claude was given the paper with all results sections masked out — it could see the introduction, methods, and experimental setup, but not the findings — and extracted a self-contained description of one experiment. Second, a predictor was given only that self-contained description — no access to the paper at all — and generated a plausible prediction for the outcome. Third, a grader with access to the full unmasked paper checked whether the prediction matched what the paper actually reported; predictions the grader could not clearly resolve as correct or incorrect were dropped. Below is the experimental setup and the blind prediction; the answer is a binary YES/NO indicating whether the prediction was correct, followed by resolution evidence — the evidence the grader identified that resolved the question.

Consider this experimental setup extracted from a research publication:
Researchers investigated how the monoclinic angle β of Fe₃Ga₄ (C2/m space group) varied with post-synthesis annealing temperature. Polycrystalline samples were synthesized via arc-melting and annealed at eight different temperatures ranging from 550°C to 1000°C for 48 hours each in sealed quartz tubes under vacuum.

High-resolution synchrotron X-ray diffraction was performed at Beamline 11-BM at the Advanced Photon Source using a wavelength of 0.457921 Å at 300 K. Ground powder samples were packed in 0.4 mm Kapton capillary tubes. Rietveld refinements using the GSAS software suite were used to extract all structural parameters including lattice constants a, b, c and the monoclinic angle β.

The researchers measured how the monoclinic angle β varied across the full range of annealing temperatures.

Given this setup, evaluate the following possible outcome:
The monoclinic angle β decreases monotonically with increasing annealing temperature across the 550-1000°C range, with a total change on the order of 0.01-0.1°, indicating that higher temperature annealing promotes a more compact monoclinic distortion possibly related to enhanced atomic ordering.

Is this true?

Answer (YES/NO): NO